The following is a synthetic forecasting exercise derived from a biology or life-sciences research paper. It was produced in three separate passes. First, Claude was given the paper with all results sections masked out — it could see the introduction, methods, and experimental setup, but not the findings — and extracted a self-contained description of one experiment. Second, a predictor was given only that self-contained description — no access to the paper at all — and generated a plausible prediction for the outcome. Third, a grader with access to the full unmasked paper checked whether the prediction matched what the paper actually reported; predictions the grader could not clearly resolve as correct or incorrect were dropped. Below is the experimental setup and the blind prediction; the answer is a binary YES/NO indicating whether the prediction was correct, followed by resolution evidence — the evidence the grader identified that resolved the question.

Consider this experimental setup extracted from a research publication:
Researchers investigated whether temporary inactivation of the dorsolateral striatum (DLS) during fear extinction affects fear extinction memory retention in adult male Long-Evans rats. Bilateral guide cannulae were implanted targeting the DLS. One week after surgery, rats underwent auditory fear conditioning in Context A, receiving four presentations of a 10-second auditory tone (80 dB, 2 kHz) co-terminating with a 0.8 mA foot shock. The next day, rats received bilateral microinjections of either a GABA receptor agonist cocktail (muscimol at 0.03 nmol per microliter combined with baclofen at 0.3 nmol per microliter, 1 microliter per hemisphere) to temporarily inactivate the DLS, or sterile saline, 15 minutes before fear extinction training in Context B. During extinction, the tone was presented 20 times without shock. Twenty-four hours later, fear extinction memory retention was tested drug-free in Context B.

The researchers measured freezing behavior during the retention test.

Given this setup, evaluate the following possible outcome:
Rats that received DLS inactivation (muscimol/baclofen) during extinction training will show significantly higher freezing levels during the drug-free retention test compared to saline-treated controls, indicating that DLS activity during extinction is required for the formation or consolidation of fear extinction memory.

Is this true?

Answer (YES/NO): NO